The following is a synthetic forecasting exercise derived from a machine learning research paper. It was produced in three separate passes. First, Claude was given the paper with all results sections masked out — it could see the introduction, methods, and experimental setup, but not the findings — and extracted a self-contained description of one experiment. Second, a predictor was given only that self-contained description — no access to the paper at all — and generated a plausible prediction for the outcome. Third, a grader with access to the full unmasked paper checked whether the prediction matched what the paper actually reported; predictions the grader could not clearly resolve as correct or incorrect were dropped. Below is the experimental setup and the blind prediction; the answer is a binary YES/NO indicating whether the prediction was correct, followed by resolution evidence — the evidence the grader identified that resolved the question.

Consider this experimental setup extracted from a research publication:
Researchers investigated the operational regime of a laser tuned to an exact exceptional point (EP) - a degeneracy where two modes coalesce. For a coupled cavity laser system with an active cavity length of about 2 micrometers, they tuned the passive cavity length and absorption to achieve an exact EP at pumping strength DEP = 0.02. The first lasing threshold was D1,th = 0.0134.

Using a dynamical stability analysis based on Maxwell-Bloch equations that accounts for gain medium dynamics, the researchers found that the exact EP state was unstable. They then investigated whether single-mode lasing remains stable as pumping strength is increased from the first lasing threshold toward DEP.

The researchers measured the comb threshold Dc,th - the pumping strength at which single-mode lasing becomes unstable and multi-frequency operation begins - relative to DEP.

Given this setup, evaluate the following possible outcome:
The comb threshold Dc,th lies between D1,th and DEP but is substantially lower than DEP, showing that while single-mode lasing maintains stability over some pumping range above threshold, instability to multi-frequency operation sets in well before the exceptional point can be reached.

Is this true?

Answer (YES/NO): NO